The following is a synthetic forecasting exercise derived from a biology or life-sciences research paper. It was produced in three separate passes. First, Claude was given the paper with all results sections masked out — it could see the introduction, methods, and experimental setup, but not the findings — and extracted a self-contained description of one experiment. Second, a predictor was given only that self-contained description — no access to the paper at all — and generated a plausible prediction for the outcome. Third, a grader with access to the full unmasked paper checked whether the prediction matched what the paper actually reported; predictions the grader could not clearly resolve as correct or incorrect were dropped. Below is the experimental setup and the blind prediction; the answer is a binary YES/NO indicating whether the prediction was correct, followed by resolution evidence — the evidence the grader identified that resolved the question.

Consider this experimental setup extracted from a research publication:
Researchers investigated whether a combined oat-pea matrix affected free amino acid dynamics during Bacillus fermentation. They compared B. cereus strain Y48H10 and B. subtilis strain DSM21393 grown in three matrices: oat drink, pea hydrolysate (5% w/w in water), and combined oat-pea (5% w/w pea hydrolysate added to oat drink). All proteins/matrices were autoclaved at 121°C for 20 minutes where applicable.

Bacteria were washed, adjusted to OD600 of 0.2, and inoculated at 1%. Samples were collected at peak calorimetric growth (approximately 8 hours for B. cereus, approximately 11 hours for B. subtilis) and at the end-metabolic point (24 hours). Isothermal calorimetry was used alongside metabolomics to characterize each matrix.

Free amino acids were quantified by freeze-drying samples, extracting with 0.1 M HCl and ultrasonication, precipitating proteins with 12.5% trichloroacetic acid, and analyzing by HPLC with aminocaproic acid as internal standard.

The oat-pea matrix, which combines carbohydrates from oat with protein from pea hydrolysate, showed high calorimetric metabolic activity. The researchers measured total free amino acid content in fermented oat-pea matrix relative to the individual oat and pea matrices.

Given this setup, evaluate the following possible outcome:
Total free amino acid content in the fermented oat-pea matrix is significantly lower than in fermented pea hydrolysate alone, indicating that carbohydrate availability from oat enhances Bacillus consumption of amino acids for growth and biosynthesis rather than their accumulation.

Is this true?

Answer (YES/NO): YES